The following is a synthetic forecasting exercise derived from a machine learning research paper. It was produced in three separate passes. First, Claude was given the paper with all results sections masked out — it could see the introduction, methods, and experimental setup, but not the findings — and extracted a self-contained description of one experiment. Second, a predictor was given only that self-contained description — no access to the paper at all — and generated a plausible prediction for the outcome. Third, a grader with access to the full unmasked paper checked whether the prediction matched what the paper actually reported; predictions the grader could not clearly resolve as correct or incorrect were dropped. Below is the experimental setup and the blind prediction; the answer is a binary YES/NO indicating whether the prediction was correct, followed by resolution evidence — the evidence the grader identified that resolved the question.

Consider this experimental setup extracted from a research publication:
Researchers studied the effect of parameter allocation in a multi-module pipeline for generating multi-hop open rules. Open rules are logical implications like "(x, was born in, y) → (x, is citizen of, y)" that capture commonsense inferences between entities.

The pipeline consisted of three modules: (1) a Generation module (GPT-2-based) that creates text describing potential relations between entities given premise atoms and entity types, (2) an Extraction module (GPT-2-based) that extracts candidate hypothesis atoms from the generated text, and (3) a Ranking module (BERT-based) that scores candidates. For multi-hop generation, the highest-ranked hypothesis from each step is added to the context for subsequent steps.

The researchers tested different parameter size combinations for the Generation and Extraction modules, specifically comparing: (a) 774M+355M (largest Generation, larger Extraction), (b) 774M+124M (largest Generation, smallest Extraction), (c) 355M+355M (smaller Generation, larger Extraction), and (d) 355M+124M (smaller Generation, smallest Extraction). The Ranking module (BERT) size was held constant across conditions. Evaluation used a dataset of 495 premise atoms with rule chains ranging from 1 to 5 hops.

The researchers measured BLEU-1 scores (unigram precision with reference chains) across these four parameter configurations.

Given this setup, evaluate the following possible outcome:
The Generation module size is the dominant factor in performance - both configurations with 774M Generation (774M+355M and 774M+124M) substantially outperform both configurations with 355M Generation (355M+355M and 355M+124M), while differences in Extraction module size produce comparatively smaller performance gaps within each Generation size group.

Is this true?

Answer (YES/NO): NO